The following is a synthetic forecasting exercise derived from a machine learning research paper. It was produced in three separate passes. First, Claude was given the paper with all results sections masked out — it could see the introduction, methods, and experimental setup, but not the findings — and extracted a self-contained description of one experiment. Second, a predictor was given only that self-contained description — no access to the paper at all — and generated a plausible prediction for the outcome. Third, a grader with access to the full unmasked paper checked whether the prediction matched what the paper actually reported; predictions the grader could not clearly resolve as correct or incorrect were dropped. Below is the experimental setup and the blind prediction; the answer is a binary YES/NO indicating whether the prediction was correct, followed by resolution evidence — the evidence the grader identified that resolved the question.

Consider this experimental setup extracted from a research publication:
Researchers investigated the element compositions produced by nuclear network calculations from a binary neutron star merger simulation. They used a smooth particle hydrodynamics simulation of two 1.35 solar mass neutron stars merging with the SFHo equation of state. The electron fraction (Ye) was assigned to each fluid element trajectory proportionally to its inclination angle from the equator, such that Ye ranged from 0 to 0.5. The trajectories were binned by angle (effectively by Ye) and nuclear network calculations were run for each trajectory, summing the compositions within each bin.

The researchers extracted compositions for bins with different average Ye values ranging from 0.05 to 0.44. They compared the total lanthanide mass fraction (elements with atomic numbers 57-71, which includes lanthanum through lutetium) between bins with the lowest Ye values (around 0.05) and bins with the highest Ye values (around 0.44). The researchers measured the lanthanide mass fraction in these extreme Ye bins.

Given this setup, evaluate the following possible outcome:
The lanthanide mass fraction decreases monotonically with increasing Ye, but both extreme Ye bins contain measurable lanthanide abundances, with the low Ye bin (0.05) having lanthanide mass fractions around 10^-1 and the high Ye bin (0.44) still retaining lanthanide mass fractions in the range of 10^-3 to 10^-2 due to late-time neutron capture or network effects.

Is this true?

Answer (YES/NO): NO